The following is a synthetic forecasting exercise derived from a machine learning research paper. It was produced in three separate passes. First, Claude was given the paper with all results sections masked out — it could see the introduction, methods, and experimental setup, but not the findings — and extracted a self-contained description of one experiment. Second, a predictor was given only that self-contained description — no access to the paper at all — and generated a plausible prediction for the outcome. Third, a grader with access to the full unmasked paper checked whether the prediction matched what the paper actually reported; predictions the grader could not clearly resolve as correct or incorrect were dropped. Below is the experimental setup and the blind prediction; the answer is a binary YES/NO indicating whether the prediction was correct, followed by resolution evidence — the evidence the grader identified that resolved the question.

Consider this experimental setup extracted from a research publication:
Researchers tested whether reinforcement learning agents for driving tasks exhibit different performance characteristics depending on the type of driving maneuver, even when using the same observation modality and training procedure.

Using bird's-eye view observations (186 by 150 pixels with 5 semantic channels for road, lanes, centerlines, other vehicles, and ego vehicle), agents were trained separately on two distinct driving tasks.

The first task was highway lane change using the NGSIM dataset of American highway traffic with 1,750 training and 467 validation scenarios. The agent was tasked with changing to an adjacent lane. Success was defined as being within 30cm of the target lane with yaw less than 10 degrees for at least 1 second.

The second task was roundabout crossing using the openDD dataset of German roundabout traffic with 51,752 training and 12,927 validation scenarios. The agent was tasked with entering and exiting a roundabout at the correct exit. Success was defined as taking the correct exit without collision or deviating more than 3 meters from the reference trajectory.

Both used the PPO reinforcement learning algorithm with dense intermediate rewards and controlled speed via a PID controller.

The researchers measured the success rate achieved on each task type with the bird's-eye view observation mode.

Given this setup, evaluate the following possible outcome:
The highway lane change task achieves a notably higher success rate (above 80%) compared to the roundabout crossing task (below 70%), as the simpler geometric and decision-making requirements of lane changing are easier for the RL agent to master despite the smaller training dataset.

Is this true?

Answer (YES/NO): NO